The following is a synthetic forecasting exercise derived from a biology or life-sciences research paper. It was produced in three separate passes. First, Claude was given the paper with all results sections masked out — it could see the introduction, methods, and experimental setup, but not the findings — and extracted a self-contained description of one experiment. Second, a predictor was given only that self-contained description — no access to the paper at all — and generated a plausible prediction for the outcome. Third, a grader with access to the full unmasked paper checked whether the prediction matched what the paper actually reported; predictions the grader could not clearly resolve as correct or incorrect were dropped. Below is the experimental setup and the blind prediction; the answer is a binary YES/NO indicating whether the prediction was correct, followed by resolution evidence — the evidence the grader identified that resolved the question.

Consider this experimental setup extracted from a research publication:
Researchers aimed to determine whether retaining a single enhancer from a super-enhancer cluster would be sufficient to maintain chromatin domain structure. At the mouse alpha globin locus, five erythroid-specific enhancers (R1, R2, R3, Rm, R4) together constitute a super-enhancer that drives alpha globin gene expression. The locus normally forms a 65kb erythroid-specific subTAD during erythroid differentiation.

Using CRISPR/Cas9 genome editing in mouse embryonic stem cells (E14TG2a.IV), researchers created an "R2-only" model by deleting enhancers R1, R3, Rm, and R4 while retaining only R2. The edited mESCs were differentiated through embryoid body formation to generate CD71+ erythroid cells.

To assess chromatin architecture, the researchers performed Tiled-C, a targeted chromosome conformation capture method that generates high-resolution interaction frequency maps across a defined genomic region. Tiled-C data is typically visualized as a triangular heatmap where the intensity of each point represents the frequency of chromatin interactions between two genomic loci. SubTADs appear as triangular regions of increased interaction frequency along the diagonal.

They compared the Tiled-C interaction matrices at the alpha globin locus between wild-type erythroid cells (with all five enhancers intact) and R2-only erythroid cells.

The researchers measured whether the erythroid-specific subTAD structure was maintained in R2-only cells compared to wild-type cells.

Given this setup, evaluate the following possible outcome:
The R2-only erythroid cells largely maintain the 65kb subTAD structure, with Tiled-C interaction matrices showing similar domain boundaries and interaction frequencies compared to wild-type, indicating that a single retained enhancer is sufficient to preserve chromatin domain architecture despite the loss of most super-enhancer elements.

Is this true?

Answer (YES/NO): NO